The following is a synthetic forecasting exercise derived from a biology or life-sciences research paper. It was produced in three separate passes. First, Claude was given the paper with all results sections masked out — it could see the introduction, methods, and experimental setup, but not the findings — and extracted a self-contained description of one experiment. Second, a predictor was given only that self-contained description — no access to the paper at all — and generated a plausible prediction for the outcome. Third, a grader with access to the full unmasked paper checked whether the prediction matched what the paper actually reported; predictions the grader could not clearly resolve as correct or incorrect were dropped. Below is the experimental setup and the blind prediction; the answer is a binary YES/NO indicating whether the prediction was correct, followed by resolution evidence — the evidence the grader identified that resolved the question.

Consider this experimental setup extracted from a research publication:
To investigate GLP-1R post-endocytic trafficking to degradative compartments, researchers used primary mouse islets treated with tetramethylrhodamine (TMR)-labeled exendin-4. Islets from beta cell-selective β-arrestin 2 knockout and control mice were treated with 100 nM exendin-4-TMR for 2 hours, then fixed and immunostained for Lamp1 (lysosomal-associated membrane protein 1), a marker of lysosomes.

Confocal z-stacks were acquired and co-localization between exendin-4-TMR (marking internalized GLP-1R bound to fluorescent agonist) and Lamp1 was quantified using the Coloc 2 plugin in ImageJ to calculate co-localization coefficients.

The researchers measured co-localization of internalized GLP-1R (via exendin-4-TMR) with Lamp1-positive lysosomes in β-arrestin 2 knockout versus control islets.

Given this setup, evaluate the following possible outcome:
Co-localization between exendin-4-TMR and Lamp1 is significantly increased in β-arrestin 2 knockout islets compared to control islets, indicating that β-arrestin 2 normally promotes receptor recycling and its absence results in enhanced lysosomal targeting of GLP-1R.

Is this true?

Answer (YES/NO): NO